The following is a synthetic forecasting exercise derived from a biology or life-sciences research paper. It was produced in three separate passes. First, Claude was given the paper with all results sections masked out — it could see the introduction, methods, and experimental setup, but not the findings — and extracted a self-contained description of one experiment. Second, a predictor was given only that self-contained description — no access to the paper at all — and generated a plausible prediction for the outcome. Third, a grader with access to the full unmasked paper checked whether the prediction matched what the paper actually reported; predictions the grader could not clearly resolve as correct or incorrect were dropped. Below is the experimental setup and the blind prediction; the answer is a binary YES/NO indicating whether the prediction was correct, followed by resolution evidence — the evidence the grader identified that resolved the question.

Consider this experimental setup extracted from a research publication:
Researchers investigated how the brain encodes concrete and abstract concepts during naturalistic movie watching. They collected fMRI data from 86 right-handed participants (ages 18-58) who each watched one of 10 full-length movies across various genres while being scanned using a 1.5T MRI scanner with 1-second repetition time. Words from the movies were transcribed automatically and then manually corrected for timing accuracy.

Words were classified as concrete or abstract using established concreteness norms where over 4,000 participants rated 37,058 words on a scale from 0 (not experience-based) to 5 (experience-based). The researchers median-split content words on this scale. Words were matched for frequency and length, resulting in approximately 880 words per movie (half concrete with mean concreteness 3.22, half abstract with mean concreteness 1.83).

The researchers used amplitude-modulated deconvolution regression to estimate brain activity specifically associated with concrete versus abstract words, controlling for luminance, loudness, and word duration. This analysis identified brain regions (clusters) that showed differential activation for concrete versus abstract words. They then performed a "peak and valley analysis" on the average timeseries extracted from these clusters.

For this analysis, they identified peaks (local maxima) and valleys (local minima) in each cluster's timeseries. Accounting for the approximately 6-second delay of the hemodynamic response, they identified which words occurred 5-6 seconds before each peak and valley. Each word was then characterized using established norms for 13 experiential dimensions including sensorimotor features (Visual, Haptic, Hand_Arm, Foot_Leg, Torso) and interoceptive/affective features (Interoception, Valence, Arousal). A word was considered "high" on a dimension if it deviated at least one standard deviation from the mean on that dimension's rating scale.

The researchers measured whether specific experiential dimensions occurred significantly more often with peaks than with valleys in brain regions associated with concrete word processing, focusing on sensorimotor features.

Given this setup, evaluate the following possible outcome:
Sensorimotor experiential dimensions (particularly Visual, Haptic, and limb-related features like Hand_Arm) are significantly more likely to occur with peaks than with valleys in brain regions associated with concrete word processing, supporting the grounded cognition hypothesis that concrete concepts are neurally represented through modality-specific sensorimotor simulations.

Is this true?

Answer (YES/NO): YES